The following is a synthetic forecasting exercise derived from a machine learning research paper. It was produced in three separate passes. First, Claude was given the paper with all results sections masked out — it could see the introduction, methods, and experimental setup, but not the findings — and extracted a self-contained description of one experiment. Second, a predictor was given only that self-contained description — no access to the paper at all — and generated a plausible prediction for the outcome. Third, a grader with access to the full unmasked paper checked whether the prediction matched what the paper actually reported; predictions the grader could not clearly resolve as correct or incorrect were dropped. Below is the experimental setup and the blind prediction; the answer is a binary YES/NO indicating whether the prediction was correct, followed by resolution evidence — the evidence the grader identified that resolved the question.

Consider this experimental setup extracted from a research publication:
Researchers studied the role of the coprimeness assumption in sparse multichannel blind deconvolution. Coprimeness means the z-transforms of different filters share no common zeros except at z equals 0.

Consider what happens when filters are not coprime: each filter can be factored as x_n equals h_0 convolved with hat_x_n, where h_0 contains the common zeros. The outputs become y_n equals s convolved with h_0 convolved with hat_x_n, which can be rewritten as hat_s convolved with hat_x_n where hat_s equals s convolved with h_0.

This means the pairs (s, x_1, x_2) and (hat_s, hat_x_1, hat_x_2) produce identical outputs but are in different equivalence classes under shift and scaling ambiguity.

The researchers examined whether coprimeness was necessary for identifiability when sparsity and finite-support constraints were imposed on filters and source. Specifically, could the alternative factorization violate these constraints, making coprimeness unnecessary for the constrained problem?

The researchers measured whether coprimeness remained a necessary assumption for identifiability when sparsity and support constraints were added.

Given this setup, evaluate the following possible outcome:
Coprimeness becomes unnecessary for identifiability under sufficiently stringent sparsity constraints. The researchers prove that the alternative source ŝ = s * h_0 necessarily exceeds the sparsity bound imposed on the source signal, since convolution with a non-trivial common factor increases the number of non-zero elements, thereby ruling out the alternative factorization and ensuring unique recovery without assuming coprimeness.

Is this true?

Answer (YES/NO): NO